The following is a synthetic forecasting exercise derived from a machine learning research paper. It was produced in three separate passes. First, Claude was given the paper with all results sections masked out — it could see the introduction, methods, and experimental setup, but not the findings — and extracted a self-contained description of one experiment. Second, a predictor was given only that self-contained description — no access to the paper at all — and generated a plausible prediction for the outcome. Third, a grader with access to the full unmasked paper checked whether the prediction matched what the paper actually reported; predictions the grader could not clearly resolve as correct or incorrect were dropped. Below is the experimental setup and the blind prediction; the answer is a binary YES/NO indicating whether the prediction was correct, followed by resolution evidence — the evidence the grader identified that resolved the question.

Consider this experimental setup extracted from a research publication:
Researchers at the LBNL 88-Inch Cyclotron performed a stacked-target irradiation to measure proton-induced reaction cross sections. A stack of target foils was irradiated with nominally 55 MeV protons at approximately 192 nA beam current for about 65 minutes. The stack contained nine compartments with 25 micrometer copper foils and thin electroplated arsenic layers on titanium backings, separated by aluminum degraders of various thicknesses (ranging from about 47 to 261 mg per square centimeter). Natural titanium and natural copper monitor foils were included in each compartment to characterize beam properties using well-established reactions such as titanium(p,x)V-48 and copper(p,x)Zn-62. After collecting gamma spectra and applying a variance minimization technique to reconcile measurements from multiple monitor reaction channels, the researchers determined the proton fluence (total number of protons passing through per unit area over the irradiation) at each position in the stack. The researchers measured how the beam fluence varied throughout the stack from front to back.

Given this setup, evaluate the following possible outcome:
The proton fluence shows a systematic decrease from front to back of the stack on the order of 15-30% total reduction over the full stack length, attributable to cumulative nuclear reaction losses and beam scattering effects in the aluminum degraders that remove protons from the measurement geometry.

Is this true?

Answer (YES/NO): NO